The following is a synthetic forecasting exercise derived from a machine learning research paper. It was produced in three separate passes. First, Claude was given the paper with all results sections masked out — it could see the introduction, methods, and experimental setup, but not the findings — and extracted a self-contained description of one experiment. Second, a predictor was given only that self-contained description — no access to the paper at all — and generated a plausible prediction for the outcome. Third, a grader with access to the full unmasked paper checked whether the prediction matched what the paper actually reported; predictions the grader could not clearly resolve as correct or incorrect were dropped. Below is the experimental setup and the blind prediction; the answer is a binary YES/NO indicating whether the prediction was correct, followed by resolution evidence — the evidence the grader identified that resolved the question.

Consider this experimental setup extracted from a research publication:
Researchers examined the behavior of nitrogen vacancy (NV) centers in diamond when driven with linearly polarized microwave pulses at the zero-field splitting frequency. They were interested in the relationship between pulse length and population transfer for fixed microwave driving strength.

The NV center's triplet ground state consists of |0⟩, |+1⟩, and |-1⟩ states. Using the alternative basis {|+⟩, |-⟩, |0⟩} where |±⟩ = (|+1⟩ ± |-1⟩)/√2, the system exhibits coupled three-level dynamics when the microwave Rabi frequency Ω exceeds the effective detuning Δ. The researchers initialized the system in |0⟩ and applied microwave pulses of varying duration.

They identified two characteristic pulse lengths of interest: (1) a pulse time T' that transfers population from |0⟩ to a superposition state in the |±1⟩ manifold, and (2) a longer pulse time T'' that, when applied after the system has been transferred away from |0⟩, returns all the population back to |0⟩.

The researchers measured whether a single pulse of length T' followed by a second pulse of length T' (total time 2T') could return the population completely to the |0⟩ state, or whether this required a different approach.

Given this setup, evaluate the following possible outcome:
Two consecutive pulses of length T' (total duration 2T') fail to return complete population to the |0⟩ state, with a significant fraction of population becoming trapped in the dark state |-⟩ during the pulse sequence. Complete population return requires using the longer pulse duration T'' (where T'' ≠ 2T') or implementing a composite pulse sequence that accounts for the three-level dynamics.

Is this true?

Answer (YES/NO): YES